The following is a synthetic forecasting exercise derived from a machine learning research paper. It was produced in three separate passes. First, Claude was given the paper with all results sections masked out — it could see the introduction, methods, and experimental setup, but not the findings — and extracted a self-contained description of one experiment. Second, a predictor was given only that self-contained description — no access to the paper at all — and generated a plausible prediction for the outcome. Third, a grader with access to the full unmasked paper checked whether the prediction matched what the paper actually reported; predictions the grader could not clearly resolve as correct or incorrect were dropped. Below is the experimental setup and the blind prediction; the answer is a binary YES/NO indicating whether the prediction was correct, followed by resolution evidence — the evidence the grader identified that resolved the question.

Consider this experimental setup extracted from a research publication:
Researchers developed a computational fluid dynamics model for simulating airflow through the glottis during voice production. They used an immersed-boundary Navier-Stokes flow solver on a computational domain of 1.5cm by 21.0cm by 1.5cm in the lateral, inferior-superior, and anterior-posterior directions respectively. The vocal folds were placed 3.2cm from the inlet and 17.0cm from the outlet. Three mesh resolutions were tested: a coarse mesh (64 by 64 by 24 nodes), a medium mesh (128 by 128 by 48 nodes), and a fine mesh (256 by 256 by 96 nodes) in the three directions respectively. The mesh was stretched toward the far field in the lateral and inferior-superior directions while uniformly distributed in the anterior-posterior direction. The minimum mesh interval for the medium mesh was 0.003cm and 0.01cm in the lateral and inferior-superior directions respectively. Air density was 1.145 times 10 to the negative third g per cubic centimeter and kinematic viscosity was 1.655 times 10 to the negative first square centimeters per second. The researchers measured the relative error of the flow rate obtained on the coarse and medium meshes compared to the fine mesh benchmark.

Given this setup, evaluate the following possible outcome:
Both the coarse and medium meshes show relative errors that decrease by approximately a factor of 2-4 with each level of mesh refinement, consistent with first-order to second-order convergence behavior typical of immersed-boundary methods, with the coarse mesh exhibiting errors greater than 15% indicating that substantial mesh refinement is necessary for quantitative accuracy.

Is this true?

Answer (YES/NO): NO